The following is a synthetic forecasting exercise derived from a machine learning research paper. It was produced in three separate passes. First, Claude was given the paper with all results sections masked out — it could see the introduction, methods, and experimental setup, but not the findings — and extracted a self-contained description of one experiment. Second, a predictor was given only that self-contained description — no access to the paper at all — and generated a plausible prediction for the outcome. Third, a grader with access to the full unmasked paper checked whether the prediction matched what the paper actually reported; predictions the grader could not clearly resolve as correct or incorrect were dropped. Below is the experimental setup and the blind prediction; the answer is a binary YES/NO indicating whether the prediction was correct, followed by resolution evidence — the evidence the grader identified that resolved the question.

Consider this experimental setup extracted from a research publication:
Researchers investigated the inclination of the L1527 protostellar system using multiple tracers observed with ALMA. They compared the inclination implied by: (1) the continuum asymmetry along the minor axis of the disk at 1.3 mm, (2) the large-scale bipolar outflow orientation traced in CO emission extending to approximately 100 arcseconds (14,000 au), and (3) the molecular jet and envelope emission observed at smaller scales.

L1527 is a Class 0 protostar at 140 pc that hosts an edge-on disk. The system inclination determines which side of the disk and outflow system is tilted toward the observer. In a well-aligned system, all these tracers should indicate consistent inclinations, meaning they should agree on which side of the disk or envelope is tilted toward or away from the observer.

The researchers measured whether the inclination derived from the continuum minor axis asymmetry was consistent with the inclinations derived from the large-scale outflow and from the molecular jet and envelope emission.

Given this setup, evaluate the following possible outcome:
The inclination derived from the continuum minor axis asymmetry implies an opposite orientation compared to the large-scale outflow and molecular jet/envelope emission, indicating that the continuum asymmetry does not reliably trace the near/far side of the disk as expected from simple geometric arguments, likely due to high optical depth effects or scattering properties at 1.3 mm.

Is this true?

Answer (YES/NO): NO